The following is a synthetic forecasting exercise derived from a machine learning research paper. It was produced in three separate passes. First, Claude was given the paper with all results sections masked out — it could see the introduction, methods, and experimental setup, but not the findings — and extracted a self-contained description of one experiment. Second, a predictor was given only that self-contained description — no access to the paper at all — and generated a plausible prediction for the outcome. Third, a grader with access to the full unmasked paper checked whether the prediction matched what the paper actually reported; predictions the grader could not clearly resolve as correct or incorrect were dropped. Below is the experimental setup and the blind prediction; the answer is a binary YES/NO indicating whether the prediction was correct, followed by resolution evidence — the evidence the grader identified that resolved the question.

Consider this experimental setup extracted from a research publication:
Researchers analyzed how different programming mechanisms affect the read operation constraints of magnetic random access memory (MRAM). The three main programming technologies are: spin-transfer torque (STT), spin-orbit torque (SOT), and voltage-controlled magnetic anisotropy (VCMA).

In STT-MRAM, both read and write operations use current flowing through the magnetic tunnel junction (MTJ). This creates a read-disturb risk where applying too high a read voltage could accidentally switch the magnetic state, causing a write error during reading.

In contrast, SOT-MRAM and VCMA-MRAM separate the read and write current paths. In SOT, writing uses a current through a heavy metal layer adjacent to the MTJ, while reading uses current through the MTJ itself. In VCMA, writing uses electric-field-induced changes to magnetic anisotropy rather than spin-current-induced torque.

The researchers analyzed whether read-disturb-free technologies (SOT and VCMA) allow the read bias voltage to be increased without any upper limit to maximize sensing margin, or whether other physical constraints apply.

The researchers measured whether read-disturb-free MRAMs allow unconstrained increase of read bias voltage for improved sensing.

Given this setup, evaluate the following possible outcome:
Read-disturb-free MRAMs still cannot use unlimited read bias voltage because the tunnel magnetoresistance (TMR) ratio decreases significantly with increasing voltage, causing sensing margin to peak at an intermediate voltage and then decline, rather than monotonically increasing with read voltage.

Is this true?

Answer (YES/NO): YES